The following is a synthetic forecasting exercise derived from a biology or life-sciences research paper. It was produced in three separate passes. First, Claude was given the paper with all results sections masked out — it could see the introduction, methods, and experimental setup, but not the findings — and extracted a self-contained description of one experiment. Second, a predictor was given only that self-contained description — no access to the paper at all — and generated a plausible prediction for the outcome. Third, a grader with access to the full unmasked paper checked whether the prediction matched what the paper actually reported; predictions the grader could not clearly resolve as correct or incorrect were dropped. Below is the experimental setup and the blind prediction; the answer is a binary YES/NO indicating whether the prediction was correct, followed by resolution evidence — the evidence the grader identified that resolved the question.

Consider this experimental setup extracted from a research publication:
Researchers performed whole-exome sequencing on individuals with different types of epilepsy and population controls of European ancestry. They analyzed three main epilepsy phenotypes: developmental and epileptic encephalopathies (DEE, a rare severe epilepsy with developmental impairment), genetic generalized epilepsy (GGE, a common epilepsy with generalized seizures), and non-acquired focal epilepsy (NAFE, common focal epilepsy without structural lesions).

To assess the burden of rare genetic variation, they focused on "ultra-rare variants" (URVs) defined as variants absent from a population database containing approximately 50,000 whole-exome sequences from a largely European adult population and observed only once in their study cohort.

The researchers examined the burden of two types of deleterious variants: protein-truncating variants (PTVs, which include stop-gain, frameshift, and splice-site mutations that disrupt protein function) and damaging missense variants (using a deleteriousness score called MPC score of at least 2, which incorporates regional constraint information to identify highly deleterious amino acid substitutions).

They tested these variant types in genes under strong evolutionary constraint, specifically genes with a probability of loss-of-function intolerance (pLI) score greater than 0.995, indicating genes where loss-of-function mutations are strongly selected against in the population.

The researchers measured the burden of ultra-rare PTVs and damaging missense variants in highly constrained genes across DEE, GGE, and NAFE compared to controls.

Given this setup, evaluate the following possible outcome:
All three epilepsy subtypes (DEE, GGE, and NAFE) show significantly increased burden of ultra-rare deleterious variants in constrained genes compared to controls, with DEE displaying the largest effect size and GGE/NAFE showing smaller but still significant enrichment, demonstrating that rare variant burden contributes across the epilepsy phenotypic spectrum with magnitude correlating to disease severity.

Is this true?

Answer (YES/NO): NO